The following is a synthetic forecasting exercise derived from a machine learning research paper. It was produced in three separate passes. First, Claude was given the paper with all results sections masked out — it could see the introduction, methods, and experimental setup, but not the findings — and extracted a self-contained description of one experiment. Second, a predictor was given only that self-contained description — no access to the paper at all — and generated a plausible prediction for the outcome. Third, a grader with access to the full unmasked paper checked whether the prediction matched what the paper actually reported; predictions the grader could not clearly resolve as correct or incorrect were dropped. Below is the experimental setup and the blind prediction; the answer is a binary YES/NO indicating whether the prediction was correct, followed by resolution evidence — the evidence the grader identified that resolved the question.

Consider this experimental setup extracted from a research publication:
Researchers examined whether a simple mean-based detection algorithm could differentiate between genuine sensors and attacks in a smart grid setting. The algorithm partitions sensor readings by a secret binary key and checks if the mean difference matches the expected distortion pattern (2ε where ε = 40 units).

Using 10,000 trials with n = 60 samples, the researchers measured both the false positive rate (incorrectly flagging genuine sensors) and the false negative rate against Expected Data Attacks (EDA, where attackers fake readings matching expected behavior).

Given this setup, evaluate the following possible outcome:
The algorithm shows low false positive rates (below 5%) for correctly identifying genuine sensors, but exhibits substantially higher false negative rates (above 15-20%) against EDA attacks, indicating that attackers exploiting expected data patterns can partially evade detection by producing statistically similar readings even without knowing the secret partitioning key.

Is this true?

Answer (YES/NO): NO